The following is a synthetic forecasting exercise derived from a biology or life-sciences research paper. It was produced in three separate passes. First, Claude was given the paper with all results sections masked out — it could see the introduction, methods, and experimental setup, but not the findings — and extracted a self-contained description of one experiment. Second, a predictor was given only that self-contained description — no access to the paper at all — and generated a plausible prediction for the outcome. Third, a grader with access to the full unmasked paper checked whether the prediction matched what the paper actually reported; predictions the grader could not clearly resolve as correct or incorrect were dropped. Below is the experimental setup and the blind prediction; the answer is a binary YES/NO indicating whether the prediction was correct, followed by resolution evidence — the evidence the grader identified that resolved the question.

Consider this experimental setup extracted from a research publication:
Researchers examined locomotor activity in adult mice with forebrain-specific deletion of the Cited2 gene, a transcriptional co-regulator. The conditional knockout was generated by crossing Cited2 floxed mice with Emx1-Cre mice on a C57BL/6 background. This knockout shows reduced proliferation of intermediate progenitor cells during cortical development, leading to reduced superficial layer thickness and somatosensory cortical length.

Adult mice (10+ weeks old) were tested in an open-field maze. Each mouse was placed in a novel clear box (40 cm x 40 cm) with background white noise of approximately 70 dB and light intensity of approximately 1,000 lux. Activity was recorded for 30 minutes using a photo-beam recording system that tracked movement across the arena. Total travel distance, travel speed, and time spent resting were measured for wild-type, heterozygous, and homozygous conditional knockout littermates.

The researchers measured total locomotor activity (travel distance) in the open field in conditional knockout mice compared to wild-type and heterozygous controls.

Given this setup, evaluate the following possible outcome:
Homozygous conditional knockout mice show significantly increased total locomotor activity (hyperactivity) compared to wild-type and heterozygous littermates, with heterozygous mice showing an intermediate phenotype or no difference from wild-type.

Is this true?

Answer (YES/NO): NO